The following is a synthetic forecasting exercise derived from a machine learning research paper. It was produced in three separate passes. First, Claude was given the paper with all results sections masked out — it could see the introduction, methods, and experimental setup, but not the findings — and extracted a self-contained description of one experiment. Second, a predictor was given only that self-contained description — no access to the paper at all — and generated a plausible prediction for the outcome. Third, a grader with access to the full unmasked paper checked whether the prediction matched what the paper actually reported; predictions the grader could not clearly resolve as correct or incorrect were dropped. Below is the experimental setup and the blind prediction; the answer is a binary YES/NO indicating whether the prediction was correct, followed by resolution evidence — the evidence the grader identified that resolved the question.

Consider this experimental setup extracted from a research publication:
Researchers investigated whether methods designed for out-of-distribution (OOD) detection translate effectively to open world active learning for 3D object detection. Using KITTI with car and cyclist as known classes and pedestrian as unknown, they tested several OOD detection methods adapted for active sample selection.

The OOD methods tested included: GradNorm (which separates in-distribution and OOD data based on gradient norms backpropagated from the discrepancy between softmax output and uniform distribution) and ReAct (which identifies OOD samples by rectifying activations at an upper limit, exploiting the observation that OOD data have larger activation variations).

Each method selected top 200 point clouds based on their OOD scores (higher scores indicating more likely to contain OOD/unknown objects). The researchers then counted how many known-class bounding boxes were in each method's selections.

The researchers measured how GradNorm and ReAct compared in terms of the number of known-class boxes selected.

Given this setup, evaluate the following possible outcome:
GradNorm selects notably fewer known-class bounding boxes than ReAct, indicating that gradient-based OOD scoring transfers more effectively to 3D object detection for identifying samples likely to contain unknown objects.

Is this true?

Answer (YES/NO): NO